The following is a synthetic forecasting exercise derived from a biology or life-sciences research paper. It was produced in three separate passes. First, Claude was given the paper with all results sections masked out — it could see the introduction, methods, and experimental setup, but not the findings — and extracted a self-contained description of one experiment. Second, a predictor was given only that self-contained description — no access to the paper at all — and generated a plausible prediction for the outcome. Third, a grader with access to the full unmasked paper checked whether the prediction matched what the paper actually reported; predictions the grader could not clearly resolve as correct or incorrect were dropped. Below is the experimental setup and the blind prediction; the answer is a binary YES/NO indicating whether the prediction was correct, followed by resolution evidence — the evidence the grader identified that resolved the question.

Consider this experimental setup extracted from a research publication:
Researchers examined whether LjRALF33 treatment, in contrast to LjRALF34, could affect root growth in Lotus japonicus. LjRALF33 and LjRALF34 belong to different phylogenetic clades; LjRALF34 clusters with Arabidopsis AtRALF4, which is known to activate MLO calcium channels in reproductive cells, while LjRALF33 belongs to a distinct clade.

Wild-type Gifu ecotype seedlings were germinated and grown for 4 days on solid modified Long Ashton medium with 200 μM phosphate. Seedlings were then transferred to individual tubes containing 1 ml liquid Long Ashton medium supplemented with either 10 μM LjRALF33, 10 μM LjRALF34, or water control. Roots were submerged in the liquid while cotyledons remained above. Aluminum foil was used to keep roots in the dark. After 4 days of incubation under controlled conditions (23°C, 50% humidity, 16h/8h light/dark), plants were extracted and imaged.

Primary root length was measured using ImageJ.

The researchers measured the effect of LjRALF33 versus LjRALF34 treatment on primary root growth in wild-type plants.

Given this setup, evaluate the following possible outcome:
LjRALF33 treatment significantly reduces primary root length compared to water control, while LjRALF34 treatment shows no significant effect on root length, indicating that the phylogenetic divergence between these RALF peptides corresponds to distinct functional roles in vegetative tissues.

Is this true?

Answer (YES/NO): NO